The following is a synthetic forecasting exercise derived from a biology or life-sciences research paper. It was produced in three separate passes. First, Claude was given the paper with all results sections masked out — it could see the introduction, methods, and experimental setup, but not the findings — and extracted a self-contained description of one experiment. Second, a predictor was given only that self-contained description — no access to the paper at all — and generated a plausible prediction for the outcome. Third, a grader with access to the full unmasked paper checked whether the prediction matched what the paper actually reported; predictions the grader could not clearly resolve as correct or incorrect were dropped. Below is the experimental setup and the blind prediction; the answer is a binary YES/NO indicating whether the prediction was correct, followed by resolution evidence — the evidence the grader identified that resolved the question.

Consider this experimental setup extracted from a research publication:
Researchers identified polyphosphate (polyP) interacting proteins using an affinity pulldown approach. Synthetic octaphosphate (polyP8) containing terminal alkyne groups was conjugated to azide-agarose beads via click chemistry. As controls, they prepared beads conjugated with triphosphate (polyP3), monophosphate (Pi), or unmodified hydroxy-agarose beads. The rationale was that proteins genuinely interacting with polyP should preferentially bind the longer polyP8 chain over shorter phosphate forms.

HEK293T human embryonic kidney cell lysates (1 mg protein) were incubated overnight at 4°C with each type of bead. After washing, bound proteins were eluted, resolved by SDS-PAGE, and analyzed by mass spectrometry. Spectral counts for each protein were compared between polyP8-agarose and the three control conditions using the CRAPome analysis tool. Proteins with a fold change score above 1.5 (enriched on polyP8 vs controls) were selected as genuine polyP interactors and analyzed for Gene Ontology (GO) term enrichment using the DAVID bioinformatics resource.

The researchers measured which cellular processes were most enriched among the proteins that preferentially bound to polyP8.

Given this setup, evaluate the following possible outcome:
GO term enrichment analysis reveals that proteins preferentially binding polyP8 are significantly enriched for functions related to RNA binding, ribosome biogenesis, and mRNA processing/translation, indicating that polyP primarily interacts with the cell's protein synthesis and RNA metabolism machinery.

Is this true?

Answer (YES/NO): NO